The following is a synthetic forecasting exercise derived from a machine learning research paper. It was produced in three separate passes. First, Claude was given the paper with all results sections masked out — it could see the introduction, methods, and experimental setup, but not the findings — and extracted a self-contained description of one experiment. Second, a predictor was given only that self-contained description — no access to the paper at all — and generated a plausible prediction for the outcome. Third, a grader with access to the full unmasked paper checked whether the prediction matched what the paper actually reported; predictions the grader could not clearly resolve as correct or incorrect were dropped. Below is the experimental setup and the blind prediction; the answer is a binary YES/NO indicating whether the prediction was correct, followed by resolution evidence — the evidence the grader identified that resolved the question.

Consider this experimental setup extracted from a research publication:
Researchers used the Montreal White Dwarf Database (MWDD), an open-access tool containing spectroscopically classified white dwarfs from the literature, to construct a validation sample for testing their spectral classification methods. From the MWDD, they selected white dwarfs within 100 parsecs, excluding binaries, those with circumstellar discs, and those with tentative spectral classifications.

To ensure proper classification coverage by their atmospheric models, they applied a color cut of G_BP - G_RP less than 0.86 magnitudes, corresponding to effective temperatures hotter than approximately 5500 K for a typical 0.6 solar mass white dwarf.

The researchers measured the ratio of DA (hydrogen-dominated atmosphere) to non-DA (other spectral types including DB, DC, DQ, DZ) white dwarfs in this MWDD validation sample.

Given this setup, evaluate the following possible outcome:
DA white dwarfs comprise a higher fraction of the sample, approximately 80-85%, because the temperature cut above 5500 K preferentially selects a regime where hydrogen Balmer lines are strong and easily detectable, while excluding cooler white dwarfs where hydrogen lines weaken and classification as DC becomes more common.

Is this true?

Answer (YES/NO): NO